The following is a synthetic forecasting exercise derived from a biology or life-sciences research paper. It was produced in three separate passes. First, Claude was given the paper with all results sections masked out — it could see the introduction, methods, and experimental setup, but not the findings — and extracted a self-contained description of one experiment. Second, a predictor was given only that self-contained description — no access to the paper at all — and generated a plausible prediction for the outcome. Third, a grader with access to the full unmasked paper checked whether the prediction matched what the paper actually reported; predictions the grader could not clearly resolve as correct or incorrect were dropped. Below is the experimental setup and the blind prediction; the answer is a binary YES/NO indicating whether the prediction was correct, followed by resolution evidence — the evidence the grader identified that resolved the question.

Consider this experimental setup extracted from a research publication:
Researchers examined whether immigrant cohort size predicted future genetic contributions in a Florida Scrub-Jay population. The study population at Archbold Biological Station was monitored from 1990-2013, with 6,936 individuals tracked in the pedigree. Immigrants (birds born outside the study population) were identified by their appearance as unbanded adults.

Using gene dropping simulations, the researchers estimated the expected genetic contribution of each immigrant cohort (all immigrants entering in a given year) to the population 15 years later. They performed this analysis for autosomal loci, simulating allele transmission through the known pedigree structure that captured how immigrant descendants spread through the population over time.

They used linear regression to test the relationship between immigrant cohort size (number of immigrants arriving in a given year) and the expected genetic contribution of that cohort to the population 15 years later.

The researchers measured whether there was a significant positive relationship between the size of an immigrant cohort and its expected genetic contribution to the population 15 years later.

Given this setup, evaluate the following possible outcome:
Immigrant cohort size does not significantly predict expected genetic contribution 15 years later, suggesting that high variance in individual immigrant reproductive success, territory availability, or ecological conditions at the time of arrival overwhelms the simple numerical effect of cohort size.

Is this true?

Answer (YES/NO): NO